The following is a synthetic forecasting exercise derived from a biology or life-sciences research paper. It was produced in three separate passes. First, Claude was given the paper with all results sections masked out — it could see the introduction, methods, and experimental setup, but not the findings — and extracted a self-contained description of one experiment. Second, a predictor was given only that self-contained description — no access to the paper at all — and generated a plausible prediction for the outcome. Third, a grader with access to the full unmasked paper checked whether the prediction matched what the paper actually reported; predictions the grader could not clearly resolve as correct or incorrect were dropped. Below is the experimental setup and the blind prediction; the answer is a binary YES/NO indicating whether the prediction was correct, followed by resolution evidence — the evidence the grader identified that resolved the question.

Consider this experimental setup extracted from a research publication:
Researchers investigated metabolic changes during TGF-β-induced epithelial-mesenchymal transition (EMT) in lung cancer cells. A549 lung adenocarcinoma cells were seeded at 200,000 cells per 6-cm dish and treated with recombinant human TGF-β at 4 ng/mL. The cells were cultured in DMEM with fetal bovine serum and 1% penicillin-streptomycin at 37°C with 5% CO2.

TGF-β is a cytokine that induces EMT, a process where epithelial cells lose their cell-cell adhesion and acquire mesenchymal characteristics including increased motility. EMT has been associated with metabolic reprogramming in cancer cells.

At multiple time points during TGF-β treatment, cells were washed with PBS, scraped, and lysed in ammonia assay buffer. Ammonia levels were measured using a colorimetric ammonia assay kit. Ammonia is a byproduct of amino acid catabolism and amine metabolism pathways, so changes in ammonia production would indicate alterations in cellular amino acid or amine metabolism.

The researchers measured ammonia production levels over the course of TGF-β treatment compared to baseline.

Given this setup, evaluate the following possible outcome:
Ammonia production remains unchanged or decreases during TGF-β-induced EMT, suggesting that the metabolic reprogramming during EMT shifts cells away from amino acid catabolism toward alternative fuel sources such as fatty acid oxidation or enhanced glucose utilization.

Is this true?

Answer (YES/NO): NO